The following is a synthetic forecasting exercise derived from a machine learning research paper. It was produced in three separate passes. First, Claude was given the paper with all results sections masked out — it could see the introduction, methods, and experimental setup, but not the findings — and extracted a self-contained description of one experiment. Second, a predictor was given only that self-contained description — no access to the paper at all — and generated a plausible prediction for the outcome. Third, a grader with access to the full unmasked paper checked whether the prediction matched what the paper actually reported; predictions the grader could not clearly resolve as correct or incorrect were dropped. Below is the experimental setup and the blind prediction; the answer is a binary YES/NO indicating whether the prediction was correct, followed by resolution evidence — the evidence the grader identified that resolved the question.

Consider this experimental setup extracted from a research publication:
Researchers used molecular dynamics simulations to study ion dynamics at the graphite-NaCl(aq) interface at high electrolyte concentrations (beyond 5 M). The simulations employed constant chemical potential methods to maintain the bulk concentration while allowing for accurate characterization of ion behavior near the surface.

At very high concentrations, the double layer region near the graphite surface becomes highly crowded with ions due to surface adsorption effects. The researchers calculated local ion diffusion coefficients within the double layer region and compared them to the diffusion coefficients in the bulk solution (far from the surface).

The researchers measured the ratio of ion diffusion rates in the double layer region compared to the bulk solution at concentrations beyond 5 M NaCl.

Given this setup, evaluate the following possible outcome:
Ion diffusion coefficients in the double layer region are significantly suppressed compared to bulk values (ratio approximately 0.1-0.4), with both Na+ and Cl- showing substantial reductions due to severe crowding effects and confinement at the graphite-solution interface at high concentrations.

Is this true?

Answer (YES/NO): YES